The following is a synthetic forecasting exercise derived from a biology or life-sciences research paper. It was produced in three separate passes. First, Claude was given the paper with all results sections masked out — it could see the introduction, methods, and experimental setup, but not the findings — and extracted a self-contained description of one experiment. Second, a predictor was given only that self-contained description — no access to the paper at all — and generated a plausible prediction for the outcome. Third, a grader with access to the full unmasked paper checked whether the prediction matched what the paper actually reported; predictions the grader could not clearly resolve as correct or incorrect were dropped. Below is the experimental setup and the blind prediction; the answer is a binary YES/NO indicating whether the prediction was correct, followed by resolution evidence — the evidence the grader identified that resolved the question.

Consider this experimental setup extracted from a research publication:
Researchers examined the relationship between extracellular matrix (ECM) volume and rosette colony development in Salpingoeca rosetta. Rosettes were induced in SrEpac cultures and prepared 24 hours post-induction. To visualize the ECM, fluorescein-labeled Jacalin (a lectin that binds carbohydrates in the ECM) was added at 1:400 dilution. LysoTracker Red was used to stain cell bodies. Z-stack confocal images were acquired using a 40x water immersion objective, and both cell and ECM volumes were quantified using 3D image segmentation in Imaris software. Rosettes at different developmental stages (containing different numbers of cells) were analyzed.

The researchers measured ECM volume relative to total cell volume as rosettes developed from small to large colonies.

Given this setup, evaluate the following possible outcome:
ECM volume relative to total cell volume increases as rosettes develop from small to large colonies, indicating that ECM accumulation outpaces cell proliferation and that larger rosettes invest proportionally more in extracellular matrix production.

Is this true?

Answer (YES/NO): NO